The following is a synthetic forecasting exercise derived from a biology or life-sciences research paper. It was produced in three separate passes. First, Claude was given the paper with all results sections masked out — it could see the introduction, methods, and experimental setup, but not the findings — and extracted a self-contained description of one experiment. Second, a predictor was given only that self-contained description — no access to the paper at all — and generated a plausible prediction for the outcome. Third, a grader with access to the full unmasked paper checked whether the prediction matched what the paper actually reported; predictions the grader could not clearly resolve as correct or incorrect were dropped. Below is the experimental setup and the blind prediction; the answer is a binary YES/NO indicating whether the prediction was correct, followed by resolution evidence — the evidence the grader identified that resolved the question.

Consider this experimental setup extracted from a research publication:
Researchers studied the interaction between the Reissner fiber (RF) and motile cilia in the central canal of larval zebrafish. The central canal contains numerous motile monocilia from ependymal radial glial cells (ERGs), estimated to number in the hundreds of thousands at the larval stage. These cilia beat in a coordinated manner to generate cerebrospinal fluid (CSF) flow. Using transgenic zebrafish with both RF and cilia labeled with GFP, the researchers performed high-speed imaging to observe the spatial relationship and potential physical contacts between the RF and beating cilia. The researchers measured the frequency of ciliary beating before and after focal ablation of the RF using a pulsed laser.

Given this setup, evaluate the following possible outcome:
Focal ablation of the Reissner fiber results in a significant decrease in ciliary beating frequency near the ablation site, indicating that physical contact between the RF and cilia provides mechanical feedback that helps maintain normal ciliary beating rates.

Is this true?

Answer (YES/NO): NO